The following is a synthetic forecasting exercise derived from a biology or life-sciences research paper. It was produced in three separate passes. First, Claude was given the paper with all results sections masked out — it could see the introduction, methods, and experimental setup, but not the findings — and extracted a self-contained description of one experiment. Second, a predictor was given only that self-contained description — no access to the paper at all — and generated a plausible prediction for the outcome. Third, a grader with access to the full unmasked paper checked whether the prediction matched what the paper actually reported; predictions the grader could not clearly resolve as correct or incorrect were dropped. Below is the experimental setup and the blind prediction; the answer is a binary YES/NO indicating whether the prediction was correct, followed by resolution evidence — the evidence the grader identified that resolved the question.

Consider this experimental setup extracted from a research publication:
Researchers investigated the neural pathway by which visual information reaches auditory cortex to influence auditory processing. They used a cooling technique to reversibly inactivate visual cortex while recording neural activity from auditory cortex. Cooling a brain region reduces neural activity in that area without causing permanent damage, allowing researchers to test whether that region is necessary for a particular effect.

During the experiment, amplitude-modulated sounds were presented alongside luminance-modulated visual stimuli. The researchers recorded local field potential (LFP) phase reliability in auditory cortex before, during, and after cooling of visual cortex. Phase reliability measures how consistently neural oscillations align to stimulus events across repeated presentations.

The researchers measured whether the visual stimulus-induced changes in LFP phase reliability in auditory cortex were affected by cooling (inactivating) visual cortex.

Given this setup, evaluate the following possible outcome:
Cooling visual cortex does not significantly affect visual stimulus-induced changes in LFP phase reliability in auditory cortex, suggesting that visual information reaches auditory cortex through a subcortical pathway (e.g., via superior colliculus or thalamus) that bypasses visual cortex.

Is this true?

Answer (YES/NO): NO